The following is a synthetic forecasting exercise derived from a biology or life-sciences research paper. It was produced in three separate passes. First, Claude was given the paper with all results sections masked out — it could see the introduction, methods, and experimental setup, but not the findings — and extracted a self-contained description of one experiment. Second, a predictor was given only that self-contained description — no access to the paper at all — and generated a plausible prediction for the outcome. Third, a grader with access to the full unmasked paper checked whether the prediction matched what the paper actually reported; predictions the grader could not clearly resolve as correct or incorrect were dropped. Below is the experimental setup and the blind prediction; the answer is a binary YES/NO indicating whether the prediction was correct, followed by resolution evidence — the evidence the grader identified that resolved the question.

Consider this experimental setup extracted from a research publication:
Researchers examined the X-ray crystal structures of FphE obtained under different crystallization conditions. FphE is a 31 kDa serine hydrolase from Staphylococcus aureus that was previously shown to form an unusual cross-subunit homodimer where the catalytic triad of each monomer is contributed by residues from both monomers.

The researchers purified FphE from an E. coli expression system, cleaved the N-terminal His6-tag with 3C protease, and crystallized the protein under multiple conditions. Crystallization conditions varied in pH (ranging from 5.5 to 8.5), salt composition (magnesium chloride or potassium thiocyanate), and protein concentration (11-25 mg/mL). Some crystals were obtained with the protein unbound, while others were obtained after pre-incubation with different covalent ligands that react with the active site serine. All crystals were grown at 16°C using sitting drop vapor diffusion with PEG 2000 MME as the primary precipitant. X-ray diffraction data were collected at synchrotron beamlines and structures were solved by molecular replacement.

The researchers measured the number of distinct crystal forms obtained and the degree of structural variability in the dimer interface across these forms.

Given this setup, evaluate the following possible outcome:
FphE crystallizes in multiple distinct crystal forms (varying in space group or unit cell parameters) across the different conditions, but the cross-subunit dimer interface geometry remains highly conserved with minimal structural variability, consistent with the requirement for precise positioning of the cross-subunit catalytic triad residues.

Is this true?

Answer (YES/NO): NO